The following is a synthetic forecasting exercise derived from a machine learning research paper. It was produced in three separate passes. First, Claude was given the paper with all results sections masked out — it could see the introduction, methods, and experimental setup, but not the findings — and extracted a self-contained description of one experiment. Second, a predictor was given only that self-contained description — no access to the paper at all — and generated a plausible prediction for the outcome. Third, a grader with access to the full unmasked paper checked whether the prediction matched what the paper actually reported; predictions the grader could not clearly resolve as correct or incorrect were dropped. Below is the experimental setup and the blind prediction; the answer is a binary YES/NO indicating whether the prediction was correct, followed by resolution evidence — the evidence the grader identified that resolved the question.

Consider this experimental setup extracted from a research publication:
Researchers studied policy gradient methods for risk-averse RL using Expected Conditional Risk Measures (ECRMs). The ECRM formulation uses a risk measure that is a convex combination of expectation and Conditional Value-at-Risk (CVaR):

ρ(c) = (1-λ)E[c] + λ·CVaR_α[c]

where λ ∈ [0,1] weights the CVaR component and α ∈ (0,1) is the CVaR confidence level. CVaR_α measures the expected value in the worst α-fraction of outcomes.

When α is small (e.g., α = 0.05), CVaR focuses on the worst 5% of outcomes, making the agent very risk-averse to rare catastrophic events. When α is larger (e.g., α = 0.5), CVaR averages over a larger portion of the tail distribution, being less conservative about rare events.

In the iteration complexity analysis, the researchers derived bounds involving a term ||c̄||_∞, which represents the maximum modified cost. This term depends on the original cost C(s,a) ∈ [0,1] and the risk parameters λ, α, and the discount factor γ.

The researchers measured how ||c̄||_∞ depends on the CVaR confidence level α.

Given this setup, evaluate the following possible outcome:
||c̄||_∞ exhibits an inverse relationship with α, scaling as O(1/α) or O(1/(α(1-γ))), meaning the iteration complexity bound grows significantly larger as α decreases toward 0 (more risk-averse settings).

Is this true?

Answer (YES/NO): YES